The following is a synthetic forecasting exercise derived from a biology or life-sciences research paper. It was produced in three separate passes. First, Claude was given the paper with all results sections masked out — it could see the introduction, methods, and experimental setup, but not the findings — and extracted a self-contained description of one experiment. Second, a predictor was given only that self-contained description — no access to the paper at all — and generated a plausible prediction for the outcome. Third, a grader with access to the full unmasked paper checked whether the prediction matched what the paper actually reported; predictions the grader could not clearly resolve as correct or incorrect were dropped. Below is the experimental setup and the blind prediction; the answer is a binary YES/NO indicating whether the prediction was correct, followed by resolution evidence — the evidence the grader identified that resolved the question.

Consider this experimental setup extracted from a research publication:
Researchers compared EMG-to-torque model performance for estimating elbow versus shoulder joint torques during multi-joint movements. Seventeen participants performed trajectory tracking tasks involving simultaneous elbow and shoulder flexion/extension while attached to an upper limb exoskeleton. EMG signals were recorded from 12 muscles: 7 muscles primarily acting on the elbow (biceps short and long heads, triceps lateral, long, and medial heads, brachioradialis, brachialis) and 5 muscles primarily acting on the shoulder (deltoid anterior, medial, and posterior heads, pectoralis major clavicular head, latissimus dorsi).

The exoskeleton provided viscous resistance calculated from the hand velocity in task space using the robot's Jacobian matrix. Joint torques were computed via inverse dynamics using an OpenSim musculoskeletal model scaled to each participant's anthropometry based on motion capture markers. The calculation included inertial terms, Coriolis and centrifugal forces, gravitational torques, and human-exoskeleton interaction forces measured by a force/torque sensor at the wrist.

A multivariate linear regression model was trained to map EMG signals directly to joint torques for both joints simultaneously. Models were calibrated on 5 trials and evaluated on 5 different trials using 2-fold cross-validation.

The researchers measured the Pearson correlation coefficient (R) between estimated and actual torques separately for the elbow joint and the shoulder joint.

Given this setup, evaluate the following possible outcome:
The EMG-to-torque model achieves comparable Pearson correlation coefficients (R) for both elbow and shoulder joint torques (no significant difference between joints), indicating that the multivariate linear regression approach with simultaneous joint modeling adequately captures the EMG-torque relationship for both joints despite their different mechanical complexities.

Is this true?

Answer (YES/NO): YES